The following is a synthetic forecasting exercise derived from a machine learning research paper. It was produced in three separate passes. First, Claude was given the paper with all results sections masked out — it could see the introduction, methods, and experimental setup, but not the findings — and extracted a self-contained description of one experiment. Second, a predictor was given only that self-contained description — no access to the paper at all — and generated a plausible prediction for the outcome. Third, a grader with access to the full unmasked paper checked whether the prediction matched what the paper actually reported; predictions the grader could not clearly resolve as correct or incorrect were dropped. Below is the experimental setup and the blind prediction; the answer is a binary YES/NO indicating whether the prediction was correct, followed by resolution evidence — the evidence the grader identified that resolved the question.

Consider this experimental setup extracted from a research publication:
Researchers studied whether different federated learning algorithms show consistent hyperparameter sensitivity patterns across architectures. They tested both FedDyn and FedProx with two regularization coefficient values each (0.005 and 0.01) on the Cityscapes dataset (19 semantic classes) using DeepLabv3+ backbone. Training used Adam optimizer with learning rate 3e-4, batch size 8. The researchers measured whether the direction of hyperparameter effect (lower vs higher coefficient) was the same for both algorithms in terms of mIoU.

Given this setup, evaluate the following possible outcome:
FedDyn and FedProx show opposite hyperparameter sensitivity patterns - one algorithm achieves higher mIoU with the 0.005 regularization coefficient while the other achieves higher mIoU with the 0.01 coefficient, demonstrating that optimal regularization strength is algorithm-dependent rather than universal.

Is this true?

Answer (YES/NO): NO